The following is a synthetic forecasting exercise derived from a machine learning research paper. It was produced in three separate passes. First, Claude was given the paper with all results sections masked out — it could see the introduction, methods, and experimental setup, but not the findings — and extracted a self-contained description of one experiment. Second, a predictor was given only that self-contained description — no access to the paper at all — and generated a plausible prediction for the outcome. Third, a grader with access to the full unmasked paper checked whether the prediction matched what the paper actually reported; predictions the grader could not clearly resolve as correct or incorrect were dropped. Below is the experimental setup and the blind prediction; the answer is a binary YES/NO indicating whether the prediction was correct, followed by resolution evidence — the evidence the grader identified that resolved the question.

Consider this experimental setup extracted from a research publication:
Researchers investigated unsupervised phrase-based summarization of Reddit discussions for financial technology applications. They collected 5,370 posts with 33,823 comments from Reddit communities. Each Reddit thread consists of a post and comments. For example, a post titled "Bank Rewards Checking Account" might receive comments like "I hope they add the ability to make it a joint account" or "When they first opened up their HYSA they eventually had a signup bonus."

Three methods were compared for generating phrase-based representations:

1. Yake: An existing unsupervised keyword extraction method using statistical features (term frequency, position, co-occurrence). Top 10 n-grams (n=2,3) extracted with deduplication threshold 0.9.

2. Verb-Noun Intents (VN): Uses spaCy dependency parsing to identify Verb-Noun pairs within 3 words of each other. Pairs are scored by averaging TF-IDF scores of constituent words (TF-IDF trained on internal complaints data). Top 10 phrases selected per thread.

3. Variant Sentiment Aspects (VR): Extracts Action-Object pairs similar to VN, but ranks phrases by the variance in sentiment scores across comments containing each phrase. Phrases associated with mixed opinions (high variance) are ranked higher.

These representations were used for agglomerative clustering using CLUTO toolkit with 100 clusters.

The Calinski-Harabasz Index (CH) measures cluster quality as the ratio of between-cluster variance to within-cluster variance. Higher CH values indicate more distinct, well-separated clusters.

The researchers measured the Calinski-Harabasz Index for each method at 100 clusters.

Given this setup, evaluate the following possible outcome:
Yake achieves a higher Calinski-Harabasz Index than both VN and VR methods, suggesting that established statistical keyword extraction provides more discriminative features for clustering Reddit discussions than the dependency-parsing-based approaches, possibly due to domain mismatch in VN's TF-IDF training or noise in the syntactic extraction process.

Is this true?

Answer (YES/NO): YES